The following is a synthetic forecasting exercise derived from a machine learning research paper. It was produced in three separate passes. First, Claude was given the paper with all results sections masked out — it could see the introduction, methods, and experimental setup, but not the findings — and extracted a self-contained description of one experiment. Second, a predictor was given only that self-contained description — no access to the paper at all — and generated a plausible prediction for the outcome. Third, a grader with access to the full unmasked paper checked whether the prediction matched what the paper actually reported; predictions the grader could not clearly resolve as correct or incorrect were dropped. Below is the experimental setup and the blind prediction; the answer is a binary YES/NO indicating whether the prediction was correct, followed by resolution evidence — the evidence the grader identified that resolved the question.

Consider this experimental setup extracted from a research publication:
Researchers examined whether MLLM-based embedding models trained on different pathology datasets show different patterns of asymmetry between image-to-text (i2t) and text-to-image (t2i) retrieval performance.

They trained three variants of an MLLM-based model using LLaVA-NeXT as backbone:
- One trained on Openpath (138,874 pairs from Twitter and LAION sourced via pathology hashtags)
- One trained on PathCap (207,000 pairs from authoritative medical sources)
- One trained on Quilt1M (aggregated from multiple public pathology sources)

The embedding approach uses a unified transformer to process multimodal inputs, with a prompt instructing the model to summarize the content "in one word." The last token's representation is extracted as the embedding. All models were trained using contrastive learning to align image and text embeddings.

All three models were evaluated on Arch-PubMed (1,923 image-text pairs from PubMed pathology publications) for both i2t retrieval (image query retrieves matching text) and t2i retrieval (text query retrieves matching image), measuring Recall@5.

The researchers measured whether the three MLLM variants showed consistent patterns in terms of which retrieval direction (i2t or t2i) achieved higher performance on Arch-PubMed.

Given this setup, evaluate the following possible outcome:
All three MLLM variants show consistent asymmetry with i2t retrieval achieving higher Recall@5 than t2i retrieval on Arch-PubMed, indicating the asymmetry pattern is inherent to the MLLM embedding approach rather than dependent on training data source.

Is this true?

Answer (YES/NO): NO